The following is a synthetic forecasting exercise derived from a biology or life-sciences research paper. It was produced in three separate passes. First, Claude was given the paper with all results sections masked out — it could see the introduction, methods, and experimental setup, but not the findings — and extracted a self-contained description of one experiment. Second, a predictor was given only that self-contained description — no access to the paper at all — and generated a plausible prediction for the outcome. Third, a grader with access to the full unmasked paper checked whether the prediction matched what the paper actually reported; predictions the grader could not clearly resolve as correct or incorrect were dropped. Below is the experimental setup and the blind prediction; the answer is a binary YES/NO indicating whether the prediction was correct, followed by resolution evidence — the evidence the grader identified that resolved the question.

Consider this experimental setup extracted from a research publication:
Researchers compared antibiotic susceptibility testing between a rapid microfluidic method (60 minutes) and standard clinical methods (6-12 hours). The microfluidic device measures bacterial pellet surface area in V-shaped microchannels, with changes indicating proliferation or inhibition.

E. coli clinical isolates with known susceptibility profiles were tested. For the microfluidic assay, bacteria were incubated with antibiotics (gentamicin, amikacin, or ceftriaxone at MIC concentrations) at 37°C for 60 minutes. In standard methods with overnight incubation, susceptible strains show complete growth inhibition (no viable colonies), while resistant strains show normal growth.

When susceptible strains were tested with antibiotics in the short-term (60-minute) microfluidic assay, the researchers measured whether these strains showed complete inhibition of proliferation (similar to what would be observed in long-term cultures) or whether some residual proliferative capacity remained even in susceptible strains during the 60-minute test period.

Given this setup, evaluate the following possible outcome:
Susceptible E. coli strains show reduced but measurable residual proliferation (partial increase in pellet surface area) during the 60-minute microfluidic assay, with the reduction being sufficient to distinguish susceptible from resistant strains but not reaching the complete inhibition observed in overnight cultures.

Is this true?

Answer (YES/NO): YES